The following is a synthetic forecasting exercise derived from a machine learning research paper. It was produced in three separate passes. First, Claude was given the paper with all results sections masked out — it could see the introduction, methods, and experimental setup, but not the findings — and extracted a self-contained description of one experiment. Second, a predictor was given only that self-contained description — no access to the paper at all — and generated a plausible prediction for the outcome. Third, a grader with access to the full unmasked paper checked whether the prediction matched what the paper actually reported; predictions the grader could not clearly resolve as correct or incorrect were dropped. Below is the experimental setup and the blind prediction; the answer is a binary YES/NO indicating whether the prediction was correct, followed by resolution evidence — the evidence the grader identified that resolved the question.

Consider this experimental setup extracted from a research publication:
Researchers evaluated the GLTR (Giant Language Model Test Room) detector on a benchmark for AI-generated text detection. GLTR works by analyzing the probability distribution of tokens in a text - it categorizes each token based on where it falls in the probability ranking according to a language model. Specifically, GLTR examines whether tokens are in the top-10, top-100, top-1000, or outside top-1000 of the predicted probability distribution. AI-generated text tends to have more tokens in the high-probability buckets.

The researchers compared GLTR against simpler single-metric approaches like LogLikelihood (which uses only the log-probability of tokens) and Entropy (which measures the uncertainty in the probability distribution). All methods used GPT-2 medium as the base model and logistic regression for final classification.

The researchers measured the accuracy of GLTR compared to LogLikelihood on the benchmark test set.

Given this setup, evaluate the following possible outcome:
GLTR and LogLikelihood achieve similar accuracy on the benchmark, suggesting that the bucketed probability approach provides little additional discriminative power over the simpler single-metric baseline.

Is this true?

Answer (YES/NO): NO